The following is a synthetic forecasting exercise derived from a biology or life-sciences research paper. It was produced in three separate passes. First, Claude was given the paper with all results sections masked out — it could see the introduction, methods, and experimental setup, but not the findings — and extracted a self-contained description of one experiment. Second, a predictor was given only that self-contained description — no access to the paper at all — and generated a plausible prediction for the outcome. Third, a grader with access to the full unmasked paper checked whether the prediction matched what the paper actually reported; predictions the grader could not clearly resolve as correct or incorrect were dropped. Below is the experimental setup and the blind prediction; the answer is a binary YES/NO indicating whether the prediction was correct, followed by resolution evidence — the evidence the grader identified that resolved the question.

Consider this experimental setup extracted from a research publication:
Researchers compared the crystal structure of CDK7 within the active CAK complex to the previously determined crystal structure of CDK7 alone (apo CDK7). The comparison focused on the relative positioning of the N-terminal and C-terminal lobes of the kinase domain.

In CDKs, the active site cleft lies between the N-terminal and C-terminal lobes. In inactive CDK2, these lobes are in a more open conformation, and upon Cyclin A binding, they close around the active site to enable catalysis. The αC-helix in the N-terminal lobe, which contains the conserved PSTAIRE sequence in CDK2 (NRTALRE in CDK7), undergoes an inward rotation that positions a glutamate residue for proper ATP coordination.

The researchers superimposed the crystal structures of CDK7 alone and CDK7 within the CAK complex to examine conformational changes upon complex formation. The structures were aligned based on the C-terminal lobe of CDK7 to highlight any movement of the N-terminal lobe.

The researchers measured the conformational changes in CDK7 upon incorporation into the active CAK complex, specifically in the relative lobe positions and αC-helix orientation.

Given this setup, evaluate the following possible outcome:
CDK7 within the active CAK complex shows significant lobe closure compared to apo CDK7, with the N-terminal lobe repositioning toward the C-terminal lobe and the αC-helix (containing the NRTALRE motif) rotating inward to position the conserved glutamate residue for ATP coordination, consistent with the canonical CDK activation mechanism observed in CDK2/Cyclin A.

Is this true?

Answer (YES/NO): YES